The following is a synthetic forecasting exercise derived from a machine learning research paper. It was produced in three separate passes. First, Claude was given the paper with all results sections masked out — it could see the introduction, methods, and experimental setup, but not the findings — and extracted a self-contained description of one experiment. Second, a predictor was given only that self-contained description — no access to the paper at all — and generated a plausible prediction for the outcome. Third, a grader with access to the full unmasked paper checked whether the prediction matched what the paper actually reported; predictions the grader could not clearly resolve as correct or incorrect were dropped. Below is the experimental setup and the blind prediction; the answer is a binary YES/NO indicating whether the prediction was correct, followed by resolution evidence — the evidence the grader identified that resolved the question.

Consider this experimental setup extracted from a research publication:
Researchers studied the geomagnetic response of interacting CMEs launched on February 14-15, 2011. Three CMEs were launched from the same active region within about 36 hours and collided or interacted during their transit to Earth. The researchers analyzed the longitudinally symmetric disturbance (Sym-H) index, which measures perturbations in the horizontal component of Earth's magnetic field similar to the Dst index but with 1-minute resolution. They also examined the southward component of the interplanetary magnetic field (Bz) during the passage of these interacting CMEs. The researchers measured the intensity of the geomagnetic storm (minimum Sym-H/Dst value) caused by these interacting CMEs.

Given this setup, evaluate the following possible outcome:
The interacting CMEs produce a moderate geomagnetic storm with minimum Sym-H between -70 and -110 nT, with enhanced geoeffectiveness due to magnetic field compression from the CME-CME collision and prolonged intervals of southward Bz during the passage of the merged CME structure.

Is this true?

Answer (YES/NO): NO